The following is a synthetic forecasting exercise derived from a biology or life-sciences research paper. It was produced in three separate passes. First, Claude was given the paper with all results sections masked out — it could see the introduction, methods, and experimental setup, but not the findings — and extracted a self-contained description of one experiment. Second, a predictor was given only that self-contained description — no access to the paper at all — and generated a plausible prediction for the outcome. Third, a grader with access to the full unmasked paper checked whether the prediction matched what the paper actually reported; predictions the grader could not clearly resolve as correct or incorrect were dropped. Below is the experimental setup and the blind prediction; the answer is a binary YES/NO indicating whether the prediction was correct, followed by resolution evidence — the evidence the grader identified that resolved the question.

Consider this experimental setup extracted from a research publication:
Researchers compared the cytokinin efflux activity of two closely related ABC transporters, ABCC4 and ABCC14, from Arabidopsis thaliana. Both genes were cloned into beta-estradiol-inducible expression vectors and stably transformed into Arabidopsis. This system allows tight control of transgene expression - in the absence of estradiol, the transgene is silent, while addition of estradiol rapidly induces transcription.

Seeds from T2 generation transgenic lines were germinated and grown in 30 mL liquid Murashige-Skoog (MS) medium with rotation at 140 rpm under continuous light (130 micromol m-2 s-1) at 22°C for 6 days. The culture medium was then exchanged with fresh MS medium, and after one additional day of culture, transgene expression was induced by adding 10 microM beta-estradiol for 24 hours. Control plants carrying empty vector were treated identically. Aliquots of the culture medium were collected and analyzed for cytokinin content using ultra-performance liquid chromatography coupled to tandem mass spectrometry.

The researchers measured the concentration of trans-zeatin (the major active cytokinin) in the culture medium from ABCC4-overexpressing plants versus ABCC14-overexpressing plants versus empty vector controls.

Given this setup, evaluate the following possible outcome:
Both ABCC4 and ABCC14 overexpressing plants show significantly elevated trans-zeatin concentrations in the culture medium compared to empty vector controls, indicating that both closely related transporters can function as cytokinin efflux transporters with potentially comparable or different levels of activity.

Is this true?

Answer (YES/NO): NO